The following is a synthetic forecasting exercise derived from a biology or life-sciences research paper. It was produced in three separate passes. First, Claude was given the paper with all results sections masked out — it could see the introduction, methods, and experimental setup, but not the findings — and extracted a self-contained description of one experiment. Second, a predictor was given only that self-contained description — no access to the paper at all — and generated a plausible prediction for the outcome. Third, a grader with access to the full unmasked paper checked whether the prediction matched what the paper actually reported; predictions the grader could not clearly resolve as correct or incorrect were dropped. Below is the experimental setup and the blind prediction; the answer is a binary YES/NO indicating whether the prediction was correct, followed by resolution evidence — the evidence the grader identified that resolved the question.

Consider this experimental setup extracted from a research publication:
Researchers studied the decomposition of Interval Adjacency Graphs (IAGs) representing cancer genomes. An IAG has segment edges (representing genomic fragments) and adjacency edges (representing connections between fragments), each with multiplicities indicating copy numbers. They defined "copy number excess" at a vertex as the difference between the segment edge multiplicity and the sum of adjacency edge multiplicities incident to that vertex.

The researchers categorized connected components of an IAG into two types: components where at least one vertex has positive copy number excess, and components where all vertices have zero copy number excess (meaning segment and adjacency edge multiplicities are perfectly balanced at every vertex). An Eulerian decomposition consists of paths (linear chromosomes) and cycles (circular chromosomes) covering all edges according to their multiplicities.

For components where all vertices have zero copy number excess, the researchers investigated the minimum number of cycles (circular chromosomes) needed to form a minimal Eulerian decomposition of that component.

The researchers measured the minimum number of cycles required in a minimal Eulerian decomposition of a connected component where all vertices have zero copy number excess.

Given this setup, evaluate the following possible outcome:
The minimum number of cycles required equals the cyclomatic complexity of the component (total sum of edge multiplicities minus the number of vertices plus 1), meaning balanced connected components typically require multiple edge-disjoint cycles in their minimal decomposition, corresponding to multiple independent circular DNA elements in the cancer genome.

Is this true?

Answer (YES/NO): NO